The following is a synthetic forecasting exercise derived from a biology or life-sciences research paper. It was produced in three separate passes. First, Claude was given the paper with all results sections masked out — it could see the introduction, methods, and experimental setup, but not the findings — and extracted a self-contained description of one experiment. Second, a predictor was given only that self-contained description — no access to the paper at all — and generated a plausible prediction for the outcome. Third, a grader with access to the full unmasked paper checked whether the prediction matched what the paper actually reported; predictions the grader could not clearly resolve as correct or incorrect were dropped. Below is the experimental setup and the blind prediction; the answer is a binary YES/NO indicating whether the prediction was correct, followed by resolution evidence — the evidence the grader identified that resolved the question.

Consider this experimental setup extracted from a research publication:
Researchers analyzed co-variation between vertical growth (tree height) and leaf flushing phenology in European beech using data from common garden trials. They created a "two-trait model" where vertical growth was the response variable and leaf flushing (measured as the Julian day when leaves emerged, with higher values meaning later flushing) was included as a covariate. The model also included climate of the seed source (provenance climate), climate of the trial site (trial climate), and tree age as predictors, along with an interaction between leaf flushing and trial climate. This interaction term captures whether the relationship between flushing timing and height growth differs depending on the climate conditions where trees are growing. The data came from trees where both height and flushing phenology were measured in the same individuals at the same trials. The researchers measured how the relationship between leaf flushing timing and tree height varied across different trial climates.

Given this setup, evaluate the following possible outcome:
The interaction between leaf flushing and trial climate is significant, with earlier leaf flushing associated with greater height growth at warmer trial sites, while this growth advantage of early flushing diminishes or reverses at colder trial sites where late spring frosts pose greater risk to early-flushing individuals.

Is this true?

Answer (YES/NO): NO